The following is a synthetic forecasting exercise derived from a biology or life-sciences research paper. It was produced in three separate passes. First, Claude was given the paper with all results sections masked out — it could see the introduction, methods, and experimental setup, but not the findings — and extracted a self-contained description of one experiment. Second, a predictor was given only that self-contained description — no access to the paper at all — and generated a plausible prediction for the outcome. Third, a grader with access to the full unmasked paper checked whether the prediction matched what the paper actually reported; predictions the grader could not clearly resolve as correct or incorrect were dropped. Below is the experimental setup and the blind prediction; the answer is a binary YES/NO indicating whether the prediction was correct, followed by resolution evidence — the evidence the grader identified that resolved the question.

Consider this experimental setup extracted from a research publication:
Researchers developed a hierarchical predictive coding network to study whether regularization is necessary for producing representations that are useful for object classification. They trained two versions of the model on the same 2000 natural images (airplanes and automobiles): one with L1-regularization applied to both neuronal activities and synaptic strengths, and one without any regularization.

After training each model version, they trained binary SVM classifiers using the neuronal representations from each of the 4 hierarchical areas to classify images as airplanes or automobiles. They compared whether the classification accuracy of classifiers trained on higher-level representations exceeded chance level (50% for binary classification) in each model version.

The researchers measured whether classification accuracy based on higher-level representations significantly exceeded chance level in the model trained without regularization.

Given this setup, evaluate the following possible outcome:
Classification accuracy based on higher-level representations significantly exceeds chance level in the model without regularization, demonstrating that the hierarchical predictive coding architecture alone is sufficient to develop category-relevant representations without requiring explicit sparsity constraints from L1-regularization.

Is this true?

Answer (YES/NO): NO